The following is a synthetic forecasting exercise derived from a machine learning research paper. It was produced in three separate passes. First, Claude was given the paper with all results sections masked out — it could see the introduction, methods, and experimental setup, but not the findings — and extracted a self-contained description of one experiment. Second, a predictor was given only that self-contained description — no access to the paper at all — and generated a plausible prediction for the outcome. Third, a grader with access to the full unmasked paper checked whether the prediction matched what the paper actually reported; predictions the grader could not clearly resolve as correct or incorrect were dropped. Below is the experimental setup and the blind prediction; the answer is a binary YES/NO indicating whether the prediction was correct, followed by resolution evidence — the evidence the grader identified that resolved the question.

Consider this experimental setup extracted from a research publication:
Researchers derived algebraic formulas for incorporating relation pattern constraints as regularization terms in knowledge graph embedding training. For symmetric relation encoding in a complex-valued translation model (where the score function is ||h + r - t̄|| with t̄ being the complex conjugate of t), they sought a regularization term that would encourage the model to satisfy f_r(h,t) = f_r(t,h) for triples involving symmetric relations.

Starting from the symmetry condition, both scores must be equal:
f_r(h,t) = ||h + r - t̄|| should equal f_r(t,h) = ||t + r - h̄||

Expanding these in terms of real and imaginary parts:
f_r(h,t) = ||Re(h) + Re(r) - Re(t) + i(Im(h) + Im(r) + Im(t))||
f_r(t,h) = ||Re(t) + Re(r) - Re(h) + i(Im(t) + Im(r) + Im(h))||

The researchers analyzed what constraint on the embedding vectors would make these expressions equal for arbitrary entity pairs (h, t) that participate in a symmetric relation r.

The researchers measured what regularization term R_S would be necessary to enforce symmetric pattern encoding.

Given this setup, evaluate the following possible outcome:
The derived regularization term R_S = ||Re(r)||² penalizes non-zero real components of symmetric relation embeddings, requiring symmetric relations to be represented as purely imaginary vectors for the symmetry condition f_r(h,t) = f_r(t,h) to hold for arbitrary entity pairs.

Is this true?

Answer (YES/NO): NO